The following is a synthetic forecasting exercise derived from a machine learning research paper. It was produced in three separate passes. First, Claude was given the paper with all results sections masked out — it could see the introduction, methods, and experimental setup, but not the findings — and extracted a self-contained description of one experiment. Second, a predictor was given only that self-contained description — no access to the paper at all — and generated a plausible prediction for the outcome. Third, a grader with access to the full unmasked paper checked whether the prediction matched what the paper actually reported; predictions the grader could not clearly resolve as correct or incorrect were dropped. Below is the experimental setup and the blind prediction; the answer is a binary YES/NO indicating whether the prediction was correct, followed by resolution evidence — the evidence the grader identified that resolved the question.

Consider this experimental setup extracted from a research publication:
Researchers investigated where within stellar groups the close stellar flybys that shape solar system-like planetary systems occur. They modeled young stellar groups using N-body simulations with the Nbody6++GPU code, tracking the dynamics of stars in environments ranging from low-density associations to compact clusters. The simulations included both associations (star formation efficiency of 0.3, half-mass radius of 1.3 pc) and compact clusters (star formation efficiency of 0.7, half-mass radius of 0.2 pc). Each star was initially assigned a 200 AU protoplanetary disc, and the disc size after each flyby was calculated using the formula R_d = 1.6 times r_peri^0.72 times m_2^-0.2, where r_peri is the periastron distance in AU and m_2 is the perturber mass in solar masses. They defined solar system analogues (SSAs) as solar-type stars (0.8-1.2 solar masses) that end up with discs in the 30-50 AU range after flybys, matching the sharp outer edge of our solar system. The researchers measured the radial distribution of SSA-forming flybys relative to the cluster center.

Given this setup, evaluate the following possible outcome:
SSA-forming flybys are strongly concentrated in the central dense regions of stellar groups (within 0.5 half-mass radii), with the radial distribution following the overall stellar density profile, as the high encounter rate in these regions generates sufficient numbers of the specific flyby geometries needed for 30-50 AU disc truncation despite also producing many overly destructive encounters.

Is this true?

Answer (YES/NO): NO